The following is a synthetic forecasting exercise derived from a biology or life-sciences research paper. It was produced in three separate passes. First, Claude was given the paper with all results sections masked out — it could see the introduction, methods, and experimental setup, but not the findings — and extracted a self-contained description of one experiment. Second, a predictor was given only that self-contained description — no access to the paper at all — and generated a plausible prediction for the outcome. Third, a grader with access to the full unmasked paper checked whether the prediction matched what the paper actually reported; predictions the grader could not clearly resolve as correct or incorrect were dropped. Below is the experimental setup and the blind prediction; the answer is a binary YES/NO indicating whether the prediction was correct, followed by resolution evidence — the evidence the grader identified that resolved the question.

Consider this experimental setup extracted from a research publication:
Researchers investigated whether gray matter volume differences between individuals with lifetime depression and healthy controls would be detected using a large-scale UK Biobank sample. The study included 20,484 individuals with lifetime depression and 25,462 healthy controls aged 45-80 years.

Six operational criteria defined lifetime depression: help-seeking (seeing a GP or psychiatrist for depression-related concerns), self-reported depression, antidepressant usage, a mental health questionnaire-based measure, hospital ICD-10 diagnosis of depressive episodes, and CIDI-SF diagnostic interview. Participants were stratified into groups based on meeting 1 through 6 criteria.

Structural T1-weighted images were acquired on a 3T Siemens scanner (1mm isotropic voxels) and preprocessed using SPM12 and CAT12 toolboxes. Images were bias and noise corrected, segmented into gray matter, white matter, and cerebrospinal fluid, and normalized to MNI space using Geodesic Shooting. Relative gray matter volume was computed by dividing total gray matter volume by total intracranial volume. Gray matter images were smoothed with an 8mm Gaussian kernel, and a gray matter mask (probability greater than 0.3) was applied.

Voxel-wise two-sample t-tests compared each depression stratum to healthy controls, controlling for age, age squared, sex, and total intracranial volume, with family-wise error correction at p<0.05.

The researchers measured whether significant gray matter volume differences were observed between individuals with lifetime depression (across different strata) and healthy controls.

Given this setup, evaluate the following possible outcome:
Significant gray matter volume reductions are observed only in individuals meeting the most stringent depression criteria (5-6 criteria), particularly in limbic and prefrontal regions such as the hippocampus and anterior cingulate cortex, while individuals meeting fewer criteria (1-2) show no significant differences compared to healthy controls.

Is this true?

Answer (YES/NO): NO